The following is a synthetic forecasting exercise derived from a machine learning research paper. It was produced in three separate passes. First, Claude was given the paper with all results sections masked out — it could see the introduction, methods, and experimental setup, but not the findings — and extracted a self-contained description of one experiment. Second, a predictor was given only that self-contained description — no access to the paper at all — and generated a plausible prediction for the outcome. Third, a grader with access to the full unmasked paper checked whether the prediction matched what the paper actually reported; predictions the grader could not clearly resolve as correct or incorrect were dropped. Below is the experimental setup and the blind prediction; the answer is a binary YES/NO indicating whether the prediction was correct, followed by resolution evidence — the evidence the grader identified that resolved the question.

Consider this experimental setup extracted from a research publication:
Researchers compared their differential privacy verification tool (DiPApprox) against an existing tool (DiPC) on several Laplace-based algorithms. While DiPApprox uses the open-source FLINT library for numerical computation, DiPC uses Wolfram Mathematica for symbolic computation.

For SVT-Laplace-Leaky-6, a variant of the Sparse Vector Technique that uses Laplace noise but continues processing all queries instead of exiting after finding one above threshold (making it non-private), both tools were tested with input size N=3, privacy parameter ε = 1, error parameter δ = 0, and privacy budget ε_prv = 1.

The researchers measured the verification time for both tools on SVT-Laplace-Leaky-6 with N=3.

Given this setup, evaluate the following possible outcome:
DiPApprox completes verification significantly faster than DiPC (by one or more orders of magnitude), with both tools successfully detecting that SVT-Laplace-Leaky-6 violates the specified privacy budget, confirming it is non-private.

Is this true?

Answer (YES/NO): NO